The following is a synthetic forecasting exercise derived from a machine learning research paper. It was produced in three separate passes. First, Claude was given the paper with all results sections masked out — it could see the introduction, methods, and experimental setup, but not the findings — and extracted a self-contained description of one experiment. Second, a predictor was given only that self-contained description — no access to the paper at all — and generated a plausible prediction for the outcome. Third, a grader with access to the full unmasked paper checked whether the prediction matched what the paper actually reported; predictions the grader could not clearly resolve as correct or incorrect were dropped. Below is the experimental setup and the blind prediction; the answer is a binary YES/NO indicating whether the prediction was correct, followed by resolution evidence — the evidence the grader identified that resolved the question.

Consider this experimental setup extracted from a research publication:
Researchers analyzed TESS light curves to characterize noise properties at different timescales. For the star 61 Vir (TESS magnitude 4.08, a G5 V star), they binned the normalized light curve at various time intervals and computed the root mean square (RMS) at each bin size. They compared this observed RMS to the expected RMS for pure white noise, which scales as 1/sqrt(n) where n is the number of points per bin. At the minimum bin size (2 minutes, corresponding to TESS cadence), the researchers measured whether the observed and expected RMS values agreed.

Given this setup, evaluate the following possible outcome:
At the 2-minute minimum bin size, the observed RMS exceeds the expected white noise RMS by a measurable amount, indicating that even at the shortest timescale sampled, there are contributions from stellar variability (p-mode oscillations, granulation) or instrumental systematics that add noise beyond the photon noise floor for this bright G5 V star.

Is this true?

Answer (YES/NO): NO